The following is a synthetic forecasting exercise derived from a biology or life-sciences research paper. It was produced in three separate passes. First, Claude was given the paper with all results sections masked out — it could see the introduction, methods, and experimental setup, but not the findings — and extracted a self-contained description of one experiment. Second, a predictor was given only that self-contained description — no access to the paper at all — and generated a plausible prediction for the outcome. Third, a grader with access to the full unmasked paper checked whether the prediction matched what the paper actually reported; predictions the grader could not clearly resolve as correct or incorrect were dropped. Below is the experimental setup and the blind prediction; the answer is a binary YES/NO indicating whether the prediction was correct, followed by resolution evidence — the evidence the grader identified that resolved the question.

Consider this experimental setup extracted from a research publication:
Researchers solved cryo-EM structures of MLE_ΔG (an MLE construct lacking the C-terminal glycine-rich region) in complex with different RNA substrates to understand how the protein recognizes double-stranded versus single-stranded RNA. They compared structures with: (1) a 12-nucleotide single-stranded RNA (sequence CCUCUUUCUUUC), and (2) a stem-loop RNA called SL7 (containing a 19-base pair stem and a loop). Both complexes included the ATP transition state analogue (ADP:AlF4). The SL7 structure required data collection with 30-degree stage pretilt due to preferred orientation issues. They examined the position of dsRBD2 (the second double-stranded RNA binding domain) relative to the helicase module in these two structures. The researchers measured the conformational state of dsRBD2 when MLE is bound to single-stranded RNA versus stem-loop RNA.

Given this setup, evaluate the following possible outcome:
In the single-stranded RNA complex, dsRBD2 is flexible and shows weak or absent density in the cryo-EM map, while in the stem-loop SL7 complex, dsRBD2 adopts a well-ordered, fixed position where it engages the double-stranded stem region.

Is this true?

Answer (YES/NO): NO